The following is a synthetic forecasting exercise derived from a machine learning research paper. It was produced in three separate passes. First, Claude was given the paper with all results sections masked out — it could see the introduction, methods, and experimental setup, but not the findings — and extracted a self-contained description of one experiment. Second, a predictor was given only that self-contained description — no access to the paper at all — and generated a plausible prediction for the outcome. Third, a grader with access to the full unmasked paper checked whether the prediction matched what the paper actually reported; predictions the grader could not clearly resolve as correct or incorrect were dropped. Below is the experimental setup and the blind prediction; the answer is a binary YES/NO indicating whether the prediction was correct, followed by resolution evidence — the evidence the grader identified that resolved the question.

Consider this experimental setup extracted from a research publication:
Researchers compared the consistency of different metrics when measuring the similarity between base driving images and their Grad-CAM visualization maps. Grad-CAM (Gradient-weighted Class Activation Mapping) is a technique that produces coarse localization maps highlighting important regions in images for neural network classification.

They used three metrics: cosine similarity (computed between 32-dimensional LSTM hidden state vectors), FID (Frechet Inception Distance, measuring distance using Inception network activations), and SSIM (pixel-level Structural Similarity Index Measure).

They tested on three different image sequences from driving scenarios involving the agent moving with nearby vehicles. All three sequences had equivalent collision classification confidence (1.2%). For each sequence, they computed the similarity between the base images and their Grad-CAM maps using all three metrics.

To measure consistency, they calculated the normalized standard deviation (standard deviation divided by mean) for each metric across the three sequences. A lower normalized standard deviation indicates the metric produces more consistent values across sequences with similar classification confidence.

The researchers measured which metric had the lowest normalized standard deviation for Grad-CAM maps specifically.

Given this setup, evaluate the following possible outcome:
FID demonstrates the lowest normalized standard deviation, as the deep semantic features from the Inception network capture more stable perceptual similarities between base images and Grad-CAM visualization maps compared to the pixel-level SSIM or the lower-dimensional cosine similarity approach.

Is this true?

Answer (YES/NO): NO